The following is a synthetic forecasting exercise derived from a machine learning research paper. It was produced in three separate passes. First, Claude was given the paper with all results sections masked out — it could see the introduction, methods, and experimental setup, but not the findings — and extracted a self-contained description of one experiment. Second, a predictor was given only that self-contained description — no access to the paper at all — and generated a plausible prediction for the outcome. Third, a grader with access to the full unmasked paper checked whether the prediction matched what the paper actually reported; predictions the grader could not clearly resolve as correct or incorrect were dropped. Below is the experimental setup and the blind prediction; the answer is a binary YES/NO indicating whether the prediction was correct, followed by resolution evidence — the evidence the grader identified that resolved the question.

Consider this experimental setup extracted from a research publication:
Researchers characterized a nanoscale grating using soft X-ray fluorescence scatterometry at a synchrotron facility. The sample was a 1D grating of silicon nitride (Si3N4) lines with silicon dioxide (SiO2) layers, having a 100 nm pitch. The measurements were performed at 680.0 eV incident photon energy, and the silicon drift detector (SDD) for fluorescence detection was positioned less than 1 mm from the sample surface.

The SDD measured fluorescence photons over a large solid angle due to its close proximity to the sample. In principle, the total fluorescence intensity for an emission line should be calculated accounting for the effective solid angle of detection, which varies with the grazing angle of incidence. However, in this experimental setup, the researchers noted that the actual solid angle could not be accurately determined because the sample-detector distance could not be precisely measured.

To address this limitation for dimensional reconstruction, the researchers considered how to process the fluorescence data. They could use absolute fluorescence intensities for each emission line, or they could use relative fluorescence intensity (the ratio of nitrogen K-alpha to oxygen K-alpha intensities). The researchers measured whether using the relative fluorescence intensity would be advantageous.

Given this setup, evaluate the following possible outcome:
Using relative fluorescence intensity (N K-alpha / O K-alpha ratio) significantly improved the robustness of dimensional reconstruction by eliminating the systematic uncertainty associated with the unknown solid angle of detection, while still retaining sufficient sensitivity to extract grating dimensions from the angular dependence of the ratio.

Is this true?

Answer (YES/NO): NO